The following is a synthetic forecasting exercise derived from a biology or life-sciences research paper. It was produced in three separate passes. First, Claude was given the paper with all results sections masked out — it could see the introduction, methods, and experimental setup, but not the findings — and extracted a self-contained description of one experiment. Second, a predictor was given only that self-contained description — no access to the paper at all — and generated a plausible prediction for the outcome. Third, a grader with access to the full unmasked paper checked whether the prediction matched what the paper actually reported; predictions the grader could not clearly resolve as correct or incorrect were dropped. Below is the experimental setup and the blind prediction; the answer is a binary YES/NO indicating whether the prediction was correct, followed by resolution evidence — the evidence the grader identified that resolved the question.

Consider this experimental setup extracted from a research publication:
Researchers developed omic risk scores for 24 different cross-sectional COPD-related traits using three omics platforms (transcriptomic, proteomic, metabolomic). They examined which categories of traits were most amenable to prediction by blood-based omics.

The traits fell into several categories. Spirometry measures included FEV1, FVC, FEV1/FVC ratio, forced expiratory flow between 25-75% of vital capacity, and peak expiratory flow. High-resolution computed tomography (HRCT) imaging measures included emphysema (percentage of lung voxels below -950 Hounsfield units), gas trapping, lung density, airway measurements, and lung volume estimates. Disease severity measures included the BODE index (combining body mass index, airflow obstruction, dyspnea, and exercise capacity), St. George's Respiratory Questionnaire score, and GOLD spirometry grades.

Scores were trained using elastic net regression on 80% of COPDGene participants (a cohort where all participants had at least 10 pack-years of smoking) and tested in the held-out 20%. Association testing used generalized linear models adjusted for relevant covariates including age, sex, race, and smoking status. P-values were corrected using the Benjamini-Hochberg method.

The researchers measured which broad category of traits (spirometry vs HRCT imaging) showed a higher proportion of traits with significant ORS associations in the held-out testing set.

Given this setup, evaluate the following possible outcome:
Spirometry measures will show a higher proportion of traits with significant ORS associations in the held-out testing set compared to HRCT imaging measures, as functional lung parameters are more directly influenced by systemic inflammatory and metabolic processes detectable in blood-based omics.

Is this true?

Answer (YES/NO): NO